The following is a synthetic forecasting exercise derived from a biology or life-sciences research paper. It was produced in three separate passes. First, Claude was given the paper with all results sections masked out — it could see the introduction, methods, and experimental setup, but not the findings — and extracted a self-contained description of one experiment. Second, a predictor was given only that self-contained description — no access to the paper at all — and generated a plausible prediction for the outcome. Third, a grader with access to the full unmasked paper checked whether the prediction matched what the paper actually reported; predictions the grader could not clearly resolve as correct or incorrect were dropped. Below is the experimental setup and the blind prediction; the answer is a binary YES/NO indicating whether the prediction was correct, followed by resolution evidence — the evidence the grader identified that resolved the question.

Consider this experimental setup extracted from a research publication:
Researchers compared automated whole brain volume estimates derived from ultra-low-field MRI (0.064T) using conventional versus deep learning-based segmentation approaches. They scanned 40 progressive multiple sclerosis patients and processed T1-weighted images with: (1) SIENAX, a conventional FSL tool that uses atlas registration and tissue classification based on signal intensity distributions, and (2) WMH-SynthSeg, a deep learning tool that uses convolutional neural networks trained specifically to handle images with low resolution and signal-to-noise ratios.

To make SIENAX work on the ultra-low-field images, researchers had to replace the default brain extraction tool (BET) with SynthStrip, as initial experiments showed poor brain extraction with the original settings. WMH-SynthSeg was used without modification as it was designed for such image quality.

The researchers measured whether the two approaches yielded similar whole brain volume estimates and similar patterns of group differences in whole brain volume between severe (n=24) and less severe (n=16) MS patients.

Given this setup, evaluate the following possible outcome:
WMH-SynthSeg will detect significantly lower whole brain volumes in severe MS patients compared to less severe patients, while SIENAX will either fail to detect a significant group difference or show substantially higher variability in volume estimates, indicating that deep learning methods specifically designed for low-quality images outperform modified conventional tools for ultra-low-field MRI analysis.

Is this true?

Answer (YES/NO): NO